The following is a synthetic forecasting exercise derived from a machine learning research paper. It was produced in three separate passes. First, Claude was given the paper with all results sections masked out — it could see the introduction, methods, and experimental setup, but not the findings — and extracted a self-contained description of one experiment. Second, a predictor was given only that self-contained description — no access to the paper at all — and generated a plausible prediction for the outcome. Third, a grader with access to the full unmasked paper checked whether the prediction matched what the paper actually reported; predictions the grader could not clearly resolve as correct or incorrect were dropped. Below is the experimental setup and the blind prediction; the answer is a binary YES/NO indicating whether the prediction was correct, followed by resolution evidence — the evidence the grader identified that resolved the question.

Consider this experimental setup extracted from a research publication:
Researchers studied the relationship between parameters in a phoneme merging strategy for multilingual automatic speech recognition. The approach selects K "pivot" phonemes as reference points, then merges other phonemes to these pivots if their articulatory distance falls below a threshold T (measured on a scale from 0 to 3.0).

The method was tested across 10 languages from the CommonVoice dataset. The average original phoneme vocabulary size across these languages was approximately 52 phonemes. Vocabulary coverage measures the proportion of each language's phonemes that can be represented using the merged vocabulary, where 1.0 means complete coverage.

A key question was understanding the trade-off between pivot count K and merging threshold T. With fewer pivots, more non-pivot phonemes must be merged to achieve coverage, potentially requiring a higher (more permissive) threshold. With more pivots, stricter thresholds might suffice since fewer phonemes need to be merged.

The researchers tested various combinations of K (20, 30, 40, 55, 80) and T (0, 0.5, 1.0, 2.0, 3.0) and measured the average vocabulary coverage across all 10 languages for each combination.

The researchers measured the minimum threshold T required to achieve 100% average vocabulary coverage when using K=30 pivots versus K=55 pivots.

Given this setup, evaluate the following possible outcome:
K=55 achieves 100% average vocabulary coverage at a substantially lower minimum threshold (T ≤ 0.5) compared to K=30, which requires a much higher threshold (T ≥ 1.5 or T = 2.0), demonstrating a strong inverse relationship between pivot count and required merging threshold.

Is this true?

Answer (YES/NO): YES